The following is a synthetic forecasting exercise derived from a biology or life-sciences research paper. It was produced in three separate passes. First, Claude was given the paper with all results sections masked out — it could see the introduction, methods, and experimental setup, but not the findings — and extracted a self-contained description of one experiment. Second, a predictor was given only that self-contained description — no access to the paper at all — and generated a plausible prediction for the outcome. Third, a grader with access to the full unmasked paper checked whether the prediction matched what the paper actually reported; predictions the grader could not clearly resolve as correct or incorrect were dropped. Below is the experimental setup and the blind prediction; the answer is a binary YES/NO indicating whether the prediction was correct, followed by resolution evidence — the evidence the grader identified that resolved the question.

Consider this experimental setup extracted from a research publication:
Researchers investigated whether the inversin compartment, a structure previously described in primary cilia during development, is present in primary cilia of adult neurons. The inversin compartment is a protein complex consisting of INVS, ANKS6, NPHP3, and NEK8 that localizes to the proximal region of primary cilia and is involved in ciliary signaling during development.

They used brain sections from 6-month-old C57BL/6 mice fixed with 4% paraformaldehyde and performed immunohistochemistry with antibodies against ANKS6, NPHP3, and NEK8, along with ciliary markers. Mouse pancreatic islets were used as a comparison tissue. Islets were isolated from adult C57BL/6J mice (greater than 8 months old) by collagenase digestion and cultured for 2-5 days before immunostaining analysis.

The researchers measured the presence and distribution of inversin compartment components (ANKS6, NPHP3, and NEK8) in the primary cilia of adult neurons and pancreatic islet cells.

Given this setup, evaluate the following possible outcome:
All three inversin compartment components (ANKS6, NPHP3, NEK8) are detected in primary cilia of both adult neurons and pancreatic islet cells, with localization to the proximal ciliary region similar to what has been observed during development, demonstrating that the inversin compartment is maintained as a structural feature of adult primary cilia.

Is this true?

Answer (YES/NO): NO